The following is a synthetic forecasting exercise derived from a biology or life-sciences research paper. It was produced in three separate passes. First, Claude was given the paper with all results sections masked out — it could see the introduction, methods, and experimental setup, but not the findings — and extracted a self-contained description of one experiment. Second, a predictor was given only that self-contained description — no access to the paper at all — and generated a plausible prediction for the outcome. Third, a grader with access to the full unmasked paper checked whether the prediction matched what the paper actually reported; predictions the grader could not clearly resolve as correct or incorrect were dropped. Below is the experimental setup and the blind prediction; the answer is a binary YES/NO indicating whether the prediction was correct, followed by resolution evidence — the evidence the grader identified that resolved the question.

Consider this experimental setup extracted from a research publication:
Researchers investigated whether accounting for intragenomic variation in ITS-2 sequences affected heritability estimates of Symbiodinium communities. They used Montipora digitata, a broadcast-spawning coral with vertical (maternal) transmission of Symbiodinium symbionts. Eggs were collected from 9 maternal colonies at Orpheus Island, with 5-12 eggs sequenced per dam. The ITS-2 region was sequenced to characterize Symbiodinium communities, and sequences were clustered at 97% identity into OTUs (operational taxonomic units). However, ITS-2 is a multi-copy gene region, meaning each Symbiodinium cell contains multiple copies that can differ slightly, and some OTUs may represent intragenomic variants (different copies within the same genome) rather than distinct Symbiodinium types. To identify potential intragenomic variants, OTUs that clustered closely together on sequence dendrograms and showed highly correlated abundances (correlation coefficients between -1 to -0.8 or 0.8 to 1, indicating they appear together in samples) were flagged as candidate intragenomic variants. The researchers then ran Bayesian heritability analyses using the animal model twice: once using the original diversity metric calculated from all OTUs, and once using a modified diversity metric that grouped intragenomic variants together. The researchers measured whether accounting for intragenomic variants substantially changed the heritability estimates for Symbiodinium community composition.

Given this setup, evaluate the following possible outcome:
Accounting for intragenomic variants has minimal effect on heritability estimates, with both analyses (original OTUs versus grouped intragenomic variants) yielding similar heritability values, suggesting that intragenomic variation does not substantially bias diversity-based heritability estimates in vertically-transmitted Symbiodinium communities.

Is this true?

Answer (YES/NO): YES